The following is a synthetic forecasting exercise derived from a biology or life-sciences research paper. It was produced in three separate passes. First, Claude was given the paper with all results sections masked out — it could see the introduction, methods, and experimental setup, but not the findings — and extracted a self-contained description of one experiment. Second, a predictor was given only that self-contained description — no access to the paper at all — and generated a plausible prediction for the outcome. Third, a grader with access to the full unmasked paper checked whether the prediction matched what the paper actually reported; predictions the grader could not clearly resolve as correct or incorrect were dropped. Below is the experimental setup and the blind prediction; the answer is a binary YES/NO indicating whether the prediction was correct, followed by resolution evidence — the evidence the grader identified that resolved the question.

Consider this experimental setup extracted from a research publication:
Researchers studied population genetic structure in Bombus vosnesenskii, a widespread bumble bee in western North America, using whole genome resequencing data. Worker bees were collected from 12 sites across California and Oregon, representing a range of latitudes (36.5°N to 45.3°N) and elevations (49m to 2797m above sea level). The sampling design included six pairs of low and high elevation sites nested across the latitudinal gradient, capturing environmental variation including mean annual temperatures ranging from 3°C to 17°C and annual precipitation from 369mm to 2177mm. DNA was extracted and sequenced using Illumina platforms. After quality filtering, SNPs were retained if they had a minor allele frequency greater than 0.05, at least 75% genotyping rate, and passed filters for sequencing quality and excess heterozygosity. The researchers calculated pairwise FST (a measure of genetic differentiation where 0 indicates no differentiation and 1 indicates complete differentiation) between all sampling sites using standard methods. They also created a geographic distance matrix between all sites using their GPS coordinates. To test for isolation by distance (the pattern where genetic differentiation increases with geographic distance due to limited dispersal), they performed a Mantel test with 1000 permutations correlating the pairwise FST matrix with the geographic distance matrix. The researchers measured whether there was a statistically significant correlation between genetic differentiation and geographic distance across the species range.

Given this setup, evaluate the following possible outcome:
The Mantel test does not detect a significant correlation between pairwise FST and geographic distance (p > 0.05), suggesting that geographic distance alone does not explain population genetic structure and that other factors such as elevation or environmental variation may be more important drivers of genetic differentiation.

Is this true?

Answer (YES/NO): NO